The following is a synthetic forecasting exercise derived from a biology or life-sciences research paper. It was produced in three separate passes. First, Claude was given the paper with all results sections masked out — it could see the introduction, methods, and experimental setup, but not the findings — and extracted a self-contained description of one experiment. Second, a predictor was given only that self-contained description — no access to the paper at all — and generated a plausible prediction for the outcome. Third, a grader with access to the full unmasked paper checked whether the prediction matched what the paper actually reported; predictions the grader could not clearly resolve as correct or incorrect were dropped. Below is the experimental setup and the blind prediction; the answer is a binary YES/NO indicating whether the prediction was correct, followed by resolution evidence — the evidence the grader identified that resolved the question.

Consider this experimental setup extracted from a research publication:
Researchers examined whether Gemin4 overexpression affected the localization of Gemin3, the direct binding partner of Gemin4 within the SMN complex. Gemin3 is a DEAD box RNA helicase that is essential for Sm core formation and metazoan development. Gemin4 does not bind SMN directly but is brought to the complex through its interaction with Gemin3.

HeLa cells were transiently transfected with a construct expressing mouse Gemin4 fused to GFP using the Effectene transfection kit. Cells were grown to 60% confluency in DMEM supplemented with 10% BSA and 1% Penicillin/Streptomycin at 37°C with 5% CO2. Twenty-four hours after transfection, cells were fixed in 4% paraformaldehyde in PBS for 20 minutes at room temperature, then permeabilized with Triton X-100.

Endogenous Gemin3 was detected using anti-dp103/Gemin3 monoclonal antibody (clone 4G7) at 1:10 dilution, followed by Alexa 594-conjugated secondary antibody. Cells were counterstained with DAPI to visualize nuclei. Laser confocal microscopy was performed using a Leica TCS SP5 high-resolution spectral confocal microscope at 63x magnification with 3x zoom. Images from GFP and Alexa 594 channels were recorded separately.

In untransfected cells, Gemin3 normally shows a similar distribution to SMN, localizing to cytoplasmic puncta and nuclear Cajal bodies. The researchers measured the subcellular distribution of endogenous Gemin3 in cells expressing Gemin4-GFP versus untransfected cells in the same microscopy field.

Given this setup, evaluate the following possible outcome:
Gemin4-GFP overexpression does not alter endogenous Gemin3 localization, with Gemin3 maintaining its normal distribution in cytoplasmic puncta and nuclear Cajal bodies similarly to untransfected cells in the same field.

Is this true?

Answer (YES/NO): NO